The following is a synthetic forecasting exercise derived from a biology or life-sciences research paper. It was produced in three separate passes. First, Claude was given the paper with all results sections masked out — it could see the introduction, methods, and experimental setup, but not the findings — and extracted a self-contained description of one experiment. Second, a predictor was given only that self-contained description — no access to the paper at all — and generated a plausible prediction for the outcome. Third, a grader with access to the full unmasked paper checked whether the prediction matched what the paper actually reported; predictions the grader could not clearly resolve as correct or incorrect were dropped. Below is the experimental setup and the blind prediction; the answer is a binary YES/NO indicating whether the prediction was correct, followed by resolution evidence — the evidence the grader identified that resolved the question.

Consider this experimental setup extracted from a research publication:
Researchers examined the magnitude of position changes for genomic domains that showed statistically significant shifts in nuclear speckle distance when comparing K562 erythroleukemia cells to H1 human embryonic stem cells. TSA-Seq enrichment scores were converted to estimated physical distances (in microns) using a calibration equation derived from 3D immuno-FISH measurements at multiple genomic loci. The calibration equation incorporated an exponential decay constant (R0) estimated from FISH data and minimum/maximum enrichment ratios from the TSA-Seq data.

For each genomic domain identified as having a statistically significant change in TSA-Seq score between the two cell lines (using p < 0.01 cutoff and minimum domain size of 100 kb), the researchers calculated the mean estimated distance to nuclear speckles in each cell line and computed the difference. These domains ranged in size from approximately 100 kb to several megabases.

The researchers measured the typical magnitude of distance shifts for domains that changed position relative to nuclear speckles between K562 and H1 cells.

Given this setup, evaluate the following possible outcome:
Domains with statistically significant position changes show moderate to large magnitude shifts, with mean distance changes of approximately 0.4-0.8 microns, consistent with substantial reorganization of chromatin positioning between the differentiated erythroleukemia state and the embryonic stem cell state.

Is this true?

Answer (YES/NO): NO